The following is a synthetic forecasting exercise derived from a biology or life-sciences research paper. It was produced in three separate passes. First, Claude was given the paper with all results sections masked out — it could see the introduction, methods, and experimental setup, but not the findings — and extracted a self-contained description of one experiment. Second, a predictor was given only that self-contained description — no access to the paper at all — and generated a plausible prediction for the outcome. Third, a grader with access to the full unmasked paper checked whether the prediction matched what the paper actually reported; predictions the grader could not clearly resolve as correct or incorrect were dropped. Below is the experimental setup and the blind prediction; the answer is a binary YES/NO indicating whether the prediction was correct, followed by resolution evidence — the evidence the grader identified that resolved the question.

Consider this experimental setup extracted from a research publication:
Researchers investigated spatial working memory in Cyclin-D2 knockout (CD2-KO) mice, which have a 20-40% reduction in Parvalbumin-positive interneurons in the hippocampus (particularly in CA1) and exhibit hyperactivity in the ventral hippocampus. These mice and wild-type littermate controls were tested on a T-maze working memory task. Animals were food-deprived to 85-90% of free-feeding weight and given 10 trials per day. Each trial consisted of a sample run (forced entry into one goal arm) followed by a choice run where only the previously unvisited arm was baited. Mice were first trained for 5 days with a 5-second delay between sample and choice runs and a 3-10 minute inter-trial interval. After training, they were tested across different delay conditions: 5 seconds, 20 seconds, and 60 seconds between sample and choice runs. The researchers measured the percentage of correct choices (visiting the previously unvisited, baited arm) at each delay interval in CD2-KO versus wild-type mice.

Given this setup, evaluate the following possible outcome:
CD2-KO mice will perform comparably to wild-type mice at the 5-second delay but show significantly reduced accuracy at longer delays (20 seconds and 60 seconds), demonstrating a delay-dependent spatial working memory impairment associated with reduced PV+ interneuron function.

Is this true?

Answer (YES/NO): NO